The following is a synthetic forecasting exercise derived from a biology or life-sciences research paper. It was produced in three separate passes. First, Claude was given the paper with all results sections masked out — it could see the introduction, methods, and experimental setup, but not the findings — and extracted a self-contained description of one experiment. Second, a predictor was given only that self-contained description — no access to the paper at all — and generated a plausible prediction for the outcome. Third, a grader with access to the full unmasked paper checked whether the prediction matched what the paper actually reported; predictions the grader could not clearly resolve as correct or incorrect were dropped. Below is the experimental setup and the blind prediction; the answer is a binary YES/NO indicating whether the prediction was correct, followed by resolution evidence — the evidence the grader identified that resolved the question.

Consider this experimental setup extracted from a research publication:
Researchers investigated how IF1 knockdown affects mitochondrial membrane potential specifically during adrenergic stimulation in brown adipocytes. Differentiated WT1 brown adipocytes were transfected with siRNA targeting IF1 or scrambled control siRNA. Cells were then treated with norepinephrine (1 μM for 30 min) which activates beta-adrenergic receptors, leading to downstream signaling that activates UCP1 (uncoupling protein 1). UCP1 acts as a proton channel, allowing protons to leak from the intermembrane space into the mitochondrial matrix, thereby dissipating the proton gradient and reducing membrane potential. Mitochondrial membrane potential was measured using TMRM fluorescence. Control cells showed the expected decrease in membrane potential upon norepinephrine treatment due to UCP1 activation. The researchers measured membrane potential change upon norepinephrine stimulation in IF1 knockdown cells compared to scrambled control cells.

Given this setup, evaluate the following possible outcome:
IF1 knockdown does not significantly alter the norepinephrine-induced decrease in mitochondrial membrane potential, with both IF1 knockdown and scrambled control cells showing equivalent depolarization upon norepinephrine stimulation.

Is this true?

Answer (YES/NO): YES